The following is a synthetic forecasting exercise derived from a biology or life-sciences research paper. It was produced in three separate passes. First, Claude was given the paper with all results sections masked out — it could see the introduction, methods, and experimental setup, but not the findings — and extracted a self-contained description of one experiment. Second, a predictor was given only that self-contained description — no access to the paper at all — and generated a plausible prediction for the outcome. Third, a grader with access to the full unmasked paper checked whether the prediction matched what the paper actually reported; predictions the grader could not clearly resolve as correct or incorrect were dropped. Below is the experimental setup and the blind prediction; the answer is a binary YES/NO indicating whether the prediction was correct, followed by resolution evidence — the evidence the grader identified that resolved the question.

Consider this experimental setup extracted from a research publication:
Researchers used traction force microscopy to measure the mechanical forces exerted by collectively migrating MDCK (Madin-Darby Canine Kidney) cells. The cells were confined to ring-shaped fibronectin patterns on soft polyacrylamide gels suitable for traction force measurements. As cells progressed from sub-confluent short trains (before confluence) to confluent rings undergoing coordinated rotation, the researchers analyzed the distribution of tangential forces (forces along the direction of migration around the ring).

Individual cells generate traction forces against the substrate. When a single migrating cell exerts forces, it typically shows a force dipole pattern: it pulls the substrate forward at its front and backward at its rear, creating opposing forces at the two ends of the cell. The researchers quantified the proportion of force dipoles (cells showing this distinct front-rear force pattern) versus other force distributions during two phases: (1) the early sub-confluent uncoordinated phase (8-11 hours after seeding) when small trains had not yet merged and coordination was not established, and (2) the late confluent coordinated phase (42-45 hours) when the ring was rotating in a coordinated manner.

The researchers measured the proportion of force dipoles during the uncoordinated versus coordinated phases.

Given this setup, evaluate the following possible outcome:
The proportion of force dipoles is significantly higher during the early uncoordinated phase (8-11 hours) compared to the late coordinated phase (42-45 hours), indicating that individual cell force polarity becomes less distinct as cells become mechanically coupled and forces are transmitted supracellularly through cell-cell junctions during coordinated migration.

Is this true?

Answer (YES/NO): NO